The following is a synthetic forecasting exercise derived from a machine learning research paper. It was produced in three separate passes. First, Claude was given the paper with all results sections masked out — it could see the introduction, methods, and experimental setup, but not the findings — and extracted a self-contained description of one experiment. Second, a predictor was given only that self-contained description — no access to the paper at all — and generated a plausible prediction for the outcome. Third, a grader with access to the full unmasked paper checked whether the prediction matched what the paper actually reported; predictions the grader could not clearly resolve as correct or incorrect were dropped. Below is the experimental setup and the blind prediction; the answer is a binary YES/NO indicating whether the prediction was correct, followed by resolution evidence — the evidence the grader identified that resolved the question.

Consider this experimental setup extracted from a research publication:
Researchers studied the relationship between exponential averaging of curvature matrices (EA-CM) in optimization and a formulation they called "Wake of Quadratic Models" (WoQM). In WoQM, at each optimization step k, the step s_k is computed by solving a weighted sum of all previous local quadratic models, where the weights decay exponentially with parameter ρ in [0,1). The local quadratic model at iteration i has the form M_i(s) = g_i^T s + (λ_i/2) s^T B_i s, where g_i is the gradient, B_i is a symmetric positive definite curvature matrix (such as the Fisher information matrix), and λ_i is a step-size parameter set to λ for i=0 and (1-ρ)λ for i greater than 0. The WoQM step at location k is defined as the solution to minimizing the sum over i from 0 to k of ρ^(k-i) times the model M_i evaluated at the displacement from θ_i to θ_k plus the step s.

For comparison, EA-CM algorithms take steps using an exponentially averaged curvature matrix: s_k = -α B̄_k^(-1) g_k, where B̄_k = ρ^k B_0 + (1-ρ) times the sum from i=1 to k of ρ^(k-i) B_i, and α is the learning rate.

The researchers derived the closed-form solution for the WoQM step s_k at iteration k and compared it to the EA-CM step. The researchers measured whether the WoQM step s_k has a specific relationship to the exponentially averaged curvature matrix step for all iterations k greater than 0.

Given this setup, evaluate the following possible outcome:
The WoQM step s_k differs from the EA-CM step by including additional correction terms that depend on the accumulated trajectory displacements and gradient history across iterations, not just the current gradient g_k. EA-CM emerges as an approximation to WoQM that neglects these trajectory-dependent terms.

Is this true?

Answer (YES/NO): NO